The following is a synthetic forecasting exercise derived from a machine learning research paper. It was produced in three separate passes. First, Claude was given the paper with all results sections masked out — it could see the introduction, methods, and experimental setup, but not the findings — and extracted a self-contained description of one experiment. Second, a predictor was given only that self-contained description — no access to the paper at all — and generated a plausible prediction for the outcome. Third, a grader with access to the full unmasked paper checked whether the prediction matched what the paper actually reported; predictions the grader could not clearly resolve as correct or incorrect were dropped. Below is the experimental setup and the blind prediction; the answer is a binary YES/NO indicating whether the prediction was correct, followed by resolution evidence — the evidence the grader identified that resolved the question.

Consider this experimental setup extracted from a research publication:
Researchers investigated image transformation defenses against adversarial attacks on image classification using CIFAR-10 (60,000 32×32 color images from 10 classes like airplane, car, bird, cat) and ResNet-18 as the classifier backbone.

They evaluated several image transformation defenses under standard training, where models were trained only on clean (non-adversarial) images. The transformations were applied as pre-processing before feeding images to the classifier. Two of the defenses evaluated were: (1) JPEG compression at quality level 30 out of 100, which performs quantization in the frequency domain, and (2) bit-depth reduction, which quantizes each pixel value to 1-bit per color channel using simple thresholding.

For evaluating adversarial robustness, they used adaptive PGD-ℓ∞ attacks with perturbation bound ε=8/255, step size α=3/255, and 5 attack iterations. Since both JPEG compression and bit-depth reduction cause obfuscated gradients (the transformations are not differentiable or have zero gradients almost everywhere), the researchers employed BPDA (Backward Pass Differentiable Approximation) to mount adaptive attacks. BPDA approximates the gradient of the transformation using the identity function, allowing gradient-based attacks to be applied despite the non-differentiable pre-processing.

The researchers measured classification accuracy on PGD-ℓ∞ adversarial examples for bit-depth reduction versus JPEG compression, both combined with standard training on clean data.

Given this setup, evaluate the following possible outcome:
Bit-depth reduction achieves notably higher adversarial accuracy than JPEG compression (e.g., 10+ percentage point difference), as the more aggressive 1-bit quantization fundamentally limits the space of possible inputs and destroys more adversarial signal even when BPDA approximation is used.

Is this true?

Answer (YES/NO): YES